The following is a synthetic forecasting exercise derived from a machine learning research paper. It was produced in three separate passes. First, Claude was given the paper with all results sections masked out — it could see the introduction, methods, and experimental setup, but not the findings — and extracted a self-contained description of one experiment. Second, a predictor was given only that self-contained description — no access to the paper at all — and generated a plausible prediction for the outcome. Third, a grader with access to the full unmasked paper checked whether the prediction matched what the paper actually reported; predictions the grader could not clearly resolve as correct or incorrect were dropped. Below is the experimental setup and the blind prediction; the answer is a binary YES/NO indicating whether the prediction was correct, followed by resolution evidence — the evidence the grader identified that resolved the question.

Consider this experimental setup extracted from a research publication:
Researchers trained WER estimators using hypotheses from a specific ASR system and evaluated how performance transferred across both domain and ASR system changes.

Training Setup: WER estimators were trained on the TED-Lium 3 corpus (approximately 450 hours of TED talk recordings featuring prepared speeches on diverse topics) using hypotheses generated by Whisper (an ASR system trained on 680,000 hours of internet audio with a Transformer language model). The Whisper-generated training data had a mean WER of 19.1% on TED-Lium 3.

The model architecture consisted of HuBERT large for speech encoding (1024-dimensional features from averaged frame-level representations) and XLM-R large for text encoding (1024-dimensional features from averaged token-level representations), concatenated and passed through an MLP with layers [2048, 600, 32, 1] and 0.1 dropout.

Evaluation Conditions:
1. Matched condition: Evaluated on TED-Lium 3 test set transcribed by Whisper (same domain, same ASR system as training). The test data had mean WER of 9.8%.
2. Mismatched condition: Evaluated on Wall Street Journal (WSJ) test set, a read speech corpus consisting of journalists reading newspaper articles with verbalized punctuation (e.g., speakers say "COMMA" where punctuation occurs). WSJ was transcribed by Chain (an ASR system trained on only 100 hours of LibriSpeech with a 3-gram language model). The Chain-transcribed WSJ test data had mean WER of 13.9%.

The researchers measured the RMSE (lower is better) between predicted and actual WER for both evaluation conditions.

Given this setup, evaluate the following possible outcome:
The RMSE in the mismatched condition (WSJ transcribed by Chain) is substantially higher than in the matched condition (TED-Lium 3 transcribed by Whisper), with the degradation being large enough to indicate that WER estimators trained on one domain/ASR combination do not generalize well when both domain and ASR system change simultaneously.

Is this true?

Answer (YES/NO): YES